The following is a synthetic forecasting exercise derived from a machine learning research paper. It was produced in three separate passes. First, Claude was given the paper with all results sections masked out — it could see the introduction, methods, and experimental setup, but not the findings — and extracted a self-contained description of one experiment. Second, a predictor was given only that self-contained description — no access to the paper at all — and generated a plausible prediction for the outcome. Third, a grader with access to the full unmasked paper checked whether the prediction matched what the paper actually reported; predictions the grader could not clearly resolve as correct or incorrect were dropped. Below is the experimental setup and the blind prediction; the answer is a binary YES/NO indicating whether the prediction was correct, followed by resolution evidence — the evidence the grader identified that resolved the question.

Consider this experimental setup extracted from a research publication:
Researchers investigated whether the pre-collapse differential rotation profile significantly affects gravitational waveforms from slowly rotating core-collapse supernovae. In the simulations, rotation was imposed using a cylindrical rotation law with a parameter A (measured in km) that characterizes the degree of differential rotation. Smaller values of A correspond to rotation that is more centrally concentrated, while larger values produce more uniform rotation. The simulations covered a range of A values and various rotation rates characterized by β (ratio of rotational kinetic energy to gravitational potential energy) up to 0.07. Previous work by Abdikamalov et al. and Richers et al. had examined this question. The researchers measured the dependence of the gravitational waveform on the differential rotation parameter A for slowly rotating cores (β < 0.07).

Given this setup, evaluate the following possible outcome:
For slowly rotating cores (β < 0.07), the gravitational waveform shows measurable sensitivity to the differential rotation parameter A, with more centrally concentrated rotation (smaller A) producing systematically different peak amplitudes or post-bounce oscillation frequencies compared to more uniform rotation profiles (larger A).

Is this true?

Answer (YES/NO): NO